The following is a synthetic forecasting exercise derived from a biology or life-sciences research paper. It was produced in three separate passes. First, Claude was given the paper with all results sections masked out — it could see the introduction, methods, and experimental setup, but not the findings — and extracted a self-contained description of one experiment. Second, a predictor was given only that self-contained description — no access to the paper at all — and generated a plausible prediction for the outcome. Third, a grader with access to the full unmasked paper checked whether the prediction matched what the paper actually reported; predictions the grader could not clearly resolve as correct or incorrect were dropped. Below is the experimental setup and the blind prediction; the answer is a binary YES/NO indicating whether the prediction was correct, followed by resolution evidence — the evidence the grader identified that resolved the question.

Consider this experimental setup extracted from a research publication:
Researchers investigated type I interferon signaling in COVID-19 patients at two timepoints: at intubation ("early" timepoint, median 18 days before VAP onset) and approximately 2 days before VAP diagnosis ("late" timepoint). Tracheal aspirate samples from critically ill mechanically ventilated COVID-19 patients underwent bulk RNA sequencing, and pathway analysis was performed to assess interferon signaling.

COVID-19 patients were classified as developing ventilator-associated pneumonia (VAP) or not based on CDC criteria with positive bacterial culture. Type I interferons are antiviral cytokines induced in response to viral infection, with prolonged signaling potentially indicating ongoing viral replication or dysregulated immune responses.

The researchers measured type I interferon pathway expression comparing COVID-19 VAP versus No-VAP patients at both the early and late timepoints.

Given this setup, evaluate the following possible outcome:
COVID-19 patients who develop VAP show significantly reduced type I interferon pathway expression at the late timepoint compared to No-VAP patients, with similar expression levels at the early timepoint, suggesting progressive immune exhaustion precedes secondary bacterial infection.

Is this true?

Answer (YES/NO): NO